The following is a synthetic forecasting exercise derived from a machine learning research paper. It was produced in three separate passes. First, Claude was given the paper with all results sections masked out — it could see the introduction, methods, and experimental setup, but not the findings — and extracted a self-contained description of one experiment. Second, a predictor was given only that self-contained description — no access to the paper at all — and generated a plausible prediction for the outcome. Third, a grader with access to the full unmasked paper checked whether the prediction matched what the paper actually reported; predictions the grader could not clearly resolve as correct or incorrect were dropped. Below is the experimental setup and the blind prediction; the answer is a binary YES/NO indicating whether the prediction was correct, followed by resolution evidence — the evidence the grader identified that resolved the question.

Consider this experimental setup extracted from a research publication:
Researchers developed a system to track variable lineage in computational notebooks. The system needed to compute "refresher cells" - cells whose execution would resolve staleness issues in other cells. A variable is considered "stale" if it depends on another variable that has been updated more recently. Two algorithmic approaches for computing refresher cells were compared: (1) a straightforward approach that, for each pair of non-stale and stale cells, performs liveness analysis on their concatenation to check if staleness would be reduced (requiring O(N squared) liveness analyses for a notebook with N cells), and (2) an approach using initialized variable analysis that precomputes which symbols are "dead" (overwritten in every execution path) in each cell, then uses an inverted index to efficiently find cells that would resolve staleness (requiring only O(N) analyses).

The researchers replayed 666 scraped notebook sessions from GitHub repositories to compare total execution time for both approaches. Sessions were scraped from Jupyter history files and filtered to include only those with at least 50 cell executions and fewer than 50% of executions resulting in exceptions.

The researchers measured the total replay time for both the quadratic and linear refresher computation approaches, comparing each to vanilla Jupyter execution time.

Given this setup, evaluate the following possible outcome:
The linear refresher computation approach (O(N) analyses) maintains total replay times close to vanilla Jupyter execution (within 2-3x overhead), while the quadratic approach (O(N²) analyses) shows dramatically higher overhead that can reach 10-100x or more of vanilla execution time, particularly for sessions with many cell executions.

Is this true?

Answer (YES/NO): NO